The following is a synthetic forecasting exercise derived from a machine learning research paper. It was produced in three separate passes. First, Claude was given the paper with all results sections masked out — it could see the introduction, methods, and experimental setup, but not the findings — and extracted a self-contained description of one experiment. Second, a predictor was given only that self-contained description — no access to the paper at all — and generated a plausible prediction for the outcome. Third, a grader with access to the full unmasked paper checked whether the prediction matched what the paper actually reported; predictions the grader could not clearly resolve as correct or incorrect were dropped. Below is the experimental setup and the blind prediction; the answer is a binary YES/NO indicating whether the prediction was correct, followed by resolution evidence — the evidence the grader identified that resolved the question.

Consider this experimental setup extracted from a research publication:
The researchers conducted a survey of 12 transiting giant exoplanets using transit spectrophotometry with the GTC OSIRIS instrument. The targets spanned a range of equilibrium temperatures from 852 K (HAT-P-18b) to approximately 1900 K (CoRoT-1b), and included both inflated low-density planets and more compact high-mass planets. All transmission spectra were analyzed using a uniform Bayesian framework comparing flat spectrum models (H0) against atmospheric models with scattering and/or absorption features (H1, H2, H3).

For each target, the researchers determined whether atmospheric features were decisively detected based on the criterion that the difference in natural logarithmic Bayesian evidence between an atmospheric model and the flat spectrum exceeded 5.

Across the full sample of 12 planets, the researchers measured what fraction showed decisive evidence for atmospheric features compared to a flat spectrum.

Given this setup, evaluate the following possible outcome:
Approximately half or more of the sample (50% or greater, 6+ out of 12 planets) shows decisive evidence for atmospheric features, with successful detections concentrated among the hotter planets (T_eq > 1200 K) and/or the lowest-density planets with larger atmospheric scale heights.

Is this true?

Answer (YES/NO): NO